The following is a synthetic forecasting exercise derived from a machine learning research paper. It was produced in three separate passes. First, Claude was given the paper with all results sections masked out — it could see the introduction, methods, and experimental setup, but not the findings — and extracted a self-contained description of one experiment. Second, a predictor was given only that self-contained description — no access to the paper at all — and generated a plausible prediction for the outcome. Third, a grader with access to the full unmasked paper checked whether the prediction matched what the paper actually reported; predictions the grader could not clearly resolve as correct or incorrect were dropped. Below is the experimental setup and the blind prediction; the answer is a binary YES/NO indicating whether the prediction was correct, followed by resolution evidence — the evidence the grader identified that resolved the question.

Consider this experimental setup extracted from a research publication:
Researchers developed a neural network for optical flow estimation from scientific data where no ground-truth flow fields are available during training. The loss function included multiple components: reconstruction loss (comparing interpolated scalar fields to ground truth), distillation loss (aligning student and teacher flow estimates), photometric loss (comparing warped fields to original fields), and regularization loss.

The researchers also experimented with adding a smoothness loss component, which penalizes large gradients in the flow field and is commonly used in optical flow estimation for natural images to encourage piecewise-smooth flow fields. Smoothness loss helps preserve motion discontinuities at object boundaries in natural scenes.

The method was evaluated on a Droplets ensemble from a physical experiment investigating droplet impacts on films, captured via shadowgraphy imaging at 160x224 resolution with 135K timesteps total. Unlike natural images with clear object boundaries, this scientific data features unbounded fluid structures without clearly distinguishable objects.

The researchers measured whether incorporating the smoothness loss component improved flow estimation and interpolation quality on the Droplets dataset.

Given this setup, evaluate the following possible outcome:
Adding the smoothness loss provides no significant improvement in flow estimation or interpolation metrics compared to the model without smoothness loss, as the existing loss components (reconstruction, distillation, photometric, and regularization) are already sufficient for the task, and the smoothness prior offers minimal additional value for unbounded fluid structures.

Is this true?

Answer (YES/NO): NO